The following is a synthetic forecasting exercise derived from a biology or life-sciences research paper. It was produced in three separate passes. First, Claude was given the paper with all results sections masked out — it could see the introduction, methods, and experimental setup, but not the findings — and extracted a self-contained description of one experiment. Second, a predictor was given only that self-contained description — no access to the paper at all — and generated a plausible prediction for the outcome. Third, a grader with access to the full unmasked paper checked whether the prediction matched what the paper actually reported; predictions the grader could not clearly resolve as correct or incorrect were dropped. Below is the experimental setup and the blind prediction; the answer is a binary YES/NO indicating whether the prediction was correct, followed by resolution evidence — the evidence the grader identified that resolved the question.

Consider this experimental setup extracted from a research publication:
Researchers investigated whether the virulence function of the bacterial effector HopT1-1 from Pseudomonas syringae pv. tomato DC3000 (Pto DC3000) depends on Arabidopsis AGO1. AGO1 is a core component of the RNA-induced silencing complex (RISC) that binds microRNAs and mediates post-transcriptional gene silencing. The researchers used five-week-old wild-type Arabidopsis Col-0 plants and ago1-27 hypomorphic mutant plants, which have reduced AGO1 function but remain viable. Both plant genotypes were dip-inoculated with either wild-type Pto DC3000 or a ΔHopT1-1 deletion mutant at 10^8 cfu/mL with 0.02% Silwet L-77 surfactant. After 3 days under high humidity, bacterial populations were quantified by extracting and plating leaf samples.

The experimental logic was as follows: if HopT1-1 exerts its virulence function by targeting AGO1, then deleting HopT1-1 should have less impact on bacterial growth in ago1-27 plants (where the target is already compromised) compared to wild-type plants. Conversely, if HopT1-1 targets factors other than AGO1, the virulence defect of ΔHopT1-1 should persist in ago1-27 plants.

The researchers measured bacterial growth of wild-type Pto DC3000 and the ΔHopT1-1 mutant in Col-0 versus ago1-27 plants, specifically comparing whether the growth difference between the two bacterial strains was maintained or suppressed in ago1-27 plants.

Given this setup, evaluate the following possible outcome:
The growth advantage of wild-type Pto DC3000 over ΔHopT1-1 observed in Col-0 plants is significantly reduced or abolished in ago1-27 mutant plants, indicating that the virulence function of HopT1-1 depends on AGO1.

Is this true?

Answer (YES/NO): YES